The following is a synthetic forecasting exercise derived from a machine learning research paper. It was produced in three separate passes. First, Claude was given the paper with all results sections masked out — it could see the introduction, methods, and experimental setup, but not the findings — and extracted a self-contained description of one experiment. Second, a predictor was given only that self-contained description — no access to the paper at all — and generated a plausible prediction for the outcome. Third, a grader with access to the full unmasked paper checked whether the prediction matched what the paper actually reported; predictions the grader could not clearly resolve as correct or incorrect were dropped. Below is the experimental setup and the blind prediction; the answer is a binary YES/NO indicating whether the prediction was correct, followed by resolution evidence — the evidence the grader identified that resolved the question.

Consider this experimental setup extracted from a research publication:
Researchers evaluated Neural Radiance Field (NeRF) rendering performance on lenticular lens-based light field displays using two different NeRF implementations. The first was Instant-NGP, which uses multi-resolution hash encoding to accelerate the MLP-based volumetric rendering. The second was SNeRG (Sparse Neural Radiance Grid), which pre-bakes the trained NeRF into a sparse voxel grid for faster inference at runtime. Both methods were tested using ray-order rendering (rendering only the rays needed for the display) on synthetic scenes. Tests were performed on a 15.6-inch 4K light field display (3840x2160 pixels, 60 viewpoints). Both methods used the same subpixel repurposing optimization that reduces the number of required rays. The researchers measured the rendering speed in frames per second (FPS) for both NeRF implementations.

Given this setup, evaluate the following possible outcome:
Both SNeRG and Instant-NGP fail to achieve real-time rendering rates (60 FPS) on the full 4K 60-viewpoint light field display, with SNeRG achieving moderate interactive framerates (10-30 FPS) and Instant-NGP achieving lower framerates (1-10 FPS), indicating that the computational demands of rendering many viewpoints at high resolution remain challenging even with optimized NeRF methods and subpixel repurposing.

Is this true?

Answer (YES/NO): NO